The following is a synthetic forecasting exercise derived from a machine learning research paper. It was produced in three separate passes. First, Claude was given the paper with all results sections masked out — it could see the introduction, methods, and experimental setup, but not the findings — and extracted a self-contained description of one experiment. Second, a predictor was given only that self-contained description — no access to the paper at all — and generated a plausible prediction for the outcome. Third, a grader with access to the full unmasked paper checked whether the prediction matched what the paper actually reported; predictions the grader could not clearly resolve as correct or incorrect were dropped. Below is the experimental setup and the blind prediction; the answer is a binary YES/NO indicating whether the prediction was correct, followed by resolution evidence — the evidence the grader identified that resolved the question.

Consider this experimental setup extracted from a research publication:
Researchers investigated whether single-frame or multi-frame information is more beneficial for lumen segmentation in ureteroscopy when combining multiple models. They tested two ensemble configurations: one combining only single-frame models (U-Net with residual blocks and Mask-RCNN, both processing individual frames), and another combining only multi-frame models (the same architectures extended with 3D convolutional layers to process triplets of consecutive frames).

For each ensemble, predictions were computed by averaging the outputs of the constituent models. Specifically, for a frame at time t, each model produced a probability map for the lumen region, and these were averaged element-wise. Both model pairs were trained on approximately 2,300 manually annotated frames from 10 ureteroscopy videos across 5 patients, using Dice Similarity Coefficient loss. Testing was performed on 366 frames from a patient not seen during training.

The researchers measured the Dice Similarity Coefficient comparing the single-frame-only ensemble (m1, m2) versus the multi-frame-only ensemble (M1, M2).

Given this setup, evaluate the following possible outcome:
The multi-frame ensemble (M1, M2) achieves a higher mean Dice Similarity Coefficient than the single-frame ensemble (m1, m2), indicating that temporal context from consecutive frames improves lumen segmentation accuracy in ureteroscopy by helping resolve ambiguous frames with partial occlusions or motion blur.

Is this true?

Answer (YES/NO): NO